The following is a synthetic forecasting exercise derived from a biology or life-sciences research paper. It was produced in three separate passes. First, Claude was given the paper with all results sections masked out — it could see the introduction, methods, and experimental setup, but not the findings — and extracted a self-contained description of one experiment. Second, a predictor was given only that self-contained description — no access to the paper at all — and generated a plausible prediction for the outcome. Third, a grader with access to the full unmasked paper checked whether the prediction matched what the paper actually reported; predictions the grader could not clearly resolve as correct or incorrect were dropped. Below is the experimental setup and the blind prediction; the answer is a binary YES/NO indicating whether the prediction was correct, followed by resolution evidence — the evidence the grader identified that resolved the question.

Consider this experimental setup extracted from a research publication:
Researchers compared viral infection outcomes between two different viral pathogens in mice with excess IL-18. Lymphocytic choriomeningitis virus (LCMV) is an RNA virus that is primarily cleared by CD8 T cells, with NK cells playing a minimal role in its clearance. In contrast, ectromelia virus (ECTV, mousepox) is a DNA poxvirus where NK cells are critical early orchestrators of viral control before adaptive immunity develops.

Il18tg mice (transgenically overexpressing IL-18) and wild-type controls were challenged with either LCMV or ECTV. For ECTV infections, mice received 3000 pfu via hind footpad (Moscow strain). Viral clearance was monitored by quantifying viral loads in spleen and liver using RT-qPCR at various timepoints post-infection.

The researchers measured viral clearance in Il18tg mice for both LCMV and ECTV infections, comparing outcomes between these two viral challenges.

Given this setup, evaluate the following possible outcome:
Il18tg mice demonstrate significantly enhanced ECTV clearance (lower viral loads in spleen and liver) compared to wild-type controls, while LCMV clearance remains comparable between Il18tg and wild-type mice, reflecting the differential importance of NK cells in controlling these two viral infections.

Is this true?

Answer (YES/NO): NO